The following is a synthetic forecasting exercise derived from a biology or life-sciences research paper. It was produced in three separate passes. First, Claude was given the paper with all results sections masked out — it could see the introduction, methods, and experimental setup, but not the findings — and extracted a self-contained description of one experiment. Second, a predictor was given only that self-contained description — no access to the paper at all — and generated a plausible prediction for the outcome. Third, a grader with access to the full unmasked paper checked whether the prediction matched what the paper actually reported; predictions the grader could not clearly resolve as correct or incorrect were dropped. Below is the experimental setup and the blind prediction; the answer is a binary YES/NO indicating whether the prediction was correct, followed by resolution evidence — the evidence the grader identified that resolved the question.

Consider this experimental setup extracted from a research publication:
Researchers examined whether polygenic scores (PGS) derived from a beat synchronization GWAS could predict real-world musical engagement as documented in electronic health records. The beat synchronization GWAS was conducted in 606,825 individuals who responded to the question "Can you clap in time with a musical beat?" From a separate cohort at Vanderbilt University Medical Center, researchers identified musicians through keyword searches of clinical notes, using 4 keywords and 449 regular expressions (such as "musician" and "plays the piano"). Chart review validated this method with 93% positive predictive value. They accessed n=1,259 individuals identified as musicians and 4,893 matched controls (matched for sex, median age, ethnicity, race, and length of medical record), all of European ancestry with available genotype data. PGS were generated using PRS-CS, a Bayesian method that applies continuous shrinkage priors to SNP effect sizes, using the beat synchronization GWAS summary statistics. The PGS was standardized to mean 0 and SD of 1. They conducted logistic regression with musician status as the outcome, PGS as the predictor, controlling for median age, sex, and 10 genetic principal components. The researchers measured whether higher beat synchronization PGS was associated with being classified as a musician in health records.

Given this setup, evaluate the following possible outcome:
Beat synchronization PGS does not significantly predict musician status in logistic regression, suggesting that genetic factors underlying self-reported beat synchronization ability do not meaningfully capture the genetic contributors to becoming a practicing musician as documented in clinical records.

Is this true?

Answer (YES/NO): NO